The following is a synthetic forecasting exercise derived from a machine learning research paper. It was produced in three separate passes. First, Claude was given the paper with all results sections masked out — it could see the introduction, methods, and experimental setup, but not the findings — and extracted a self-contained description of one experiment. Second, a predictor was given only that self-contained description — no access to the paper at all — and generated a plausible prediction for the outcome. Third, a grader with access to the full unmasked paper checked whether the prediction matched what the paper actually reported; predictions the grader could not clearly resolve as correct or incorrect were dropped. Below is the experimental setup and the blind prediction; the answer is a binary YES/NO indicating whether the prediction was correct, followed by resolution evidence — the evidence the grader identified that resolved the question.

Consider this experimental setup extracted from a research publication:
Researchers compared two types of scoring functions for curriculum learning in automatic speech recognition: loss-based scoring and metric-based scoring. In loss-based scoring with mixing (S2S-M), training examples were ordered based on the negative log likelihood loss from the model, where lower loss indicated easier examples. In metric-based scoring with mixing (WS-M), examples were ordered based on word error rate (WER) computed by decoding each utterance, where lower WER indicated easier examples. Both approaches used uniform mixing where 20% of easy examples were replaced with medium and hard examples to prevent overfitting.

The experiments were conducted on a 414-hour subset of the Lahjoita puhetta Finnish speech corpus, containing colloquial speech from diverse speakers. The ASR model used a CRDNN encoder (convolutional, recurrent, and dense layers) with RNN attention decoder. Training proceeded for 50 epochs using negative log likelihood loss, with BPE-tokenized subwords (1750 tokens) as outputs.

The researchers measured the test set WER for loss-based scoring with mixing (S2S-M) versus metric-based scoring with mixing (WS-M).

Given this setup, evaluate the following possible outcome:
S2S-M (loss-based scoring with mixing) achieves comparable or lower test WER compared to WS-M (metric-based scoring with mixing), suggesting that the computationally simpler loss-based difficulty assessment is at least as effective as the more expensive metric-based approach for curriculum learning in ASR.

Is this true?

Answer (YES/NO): NO